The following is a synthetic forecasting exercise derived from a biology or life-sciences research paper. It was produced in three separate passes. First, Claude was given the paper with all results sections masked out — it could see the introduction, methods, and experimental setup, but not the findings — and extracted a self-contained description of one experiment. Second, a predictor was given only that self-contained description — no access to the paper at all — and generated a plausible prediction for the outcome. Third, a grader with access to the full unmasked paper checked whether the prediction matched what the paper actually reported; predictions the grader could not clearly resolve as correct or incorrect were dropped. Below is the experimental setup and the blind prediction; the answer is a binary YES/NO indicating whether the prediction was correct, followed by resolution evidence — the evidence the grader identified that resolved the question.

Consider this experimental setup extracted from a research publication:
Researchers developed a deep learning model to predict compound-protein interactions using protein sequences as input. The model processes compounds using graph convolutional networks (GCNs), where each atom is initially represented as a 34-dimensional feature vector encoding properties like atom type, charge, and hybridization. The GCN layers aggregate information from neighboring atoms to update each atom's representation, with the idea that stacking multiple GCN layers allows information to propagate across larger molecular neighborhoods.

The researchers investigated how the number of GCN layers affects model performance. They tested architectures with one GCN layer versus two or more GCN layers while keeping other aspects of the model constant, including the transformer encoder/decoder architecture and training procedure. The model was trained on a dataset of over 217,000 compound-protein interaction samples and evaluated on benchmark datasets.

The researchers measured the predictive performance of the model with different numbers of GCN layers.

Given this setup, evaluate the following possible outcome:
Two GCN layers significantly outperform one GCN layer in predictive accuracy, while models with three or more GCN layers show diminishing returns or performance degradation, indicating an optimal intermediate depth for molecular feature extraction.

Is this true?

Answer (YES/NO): NO